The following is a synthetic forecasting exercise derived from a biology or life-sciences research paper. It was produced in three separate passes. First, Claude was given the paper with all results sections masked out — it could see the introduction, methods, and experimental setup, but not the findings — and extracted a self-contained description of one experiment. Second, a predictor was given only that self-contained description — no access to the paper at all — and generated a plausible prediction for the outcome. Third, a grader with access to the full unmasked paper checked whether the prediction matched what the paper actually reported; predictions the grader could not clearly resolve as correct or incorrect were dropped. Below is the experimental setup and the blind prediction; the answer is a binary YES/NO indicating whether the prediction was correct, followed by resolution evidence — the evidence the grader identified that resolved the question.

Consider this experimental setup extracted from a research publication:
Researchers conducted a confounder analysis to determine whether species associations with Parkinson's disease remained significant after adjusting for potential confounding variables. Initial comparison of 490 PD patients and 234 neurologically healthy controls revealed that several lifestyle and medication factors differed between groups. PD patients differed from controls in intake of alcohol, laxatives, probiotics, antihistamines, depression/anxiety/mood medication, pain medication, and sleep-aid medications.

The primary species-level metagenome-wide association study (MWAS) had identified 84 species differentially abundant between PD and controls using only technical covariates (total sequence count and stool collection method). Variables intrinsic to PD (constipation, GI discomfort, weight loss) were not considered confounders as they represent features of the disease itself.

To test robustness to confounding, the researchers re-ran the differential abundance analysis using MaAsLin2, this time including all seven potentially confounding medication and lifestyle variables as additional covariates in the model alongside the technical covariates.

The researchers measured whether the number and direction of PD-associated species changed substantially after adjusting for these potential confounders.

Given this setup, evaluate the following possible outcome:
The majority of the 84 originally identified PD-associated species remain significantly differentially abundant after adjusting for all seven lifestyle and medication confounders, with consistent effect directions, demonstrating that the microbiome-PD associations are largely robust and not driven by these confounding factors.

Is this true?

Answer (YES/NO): YES